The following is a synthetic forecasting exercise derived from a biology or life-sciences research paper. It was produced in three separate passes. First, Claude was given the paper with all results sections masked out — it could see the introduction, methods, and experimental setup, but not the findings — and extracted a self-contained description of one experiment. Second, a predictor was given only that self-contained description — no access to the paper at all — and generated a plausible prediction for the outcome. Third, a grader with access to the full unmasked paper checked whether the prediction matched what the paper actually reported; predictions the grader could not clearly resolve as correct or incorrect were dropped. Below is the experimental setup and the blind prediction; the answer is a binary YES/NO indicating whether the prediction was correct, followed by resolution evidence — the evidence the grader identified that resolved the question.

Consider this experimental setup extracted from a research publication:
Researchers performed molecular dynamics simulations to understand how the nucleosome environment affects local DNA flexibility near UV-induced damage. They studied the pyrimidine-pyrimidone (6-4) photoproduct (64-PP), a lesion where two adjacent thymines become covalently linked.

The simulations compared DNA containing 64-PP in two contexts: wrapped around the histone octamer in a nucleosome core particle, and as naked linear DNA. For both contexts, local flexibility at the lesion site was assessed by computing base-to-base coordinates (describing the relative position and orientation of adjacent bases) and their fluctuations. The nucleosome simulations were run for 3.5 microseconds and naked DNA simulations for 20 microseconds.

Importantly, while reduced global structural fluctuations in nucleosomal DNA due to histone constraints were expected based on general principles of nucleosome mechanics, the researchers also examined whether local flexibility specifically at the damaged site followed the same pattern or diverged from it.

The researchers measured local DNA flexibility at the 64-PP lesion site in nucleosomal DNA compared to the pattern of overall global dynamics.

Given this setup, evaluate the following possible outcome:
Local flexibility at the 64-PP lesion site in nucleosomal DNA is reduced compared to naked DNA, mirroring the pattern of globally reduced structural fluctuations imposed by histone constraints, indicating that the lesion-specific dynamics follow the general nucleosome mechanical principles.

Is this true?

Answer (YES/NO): NO